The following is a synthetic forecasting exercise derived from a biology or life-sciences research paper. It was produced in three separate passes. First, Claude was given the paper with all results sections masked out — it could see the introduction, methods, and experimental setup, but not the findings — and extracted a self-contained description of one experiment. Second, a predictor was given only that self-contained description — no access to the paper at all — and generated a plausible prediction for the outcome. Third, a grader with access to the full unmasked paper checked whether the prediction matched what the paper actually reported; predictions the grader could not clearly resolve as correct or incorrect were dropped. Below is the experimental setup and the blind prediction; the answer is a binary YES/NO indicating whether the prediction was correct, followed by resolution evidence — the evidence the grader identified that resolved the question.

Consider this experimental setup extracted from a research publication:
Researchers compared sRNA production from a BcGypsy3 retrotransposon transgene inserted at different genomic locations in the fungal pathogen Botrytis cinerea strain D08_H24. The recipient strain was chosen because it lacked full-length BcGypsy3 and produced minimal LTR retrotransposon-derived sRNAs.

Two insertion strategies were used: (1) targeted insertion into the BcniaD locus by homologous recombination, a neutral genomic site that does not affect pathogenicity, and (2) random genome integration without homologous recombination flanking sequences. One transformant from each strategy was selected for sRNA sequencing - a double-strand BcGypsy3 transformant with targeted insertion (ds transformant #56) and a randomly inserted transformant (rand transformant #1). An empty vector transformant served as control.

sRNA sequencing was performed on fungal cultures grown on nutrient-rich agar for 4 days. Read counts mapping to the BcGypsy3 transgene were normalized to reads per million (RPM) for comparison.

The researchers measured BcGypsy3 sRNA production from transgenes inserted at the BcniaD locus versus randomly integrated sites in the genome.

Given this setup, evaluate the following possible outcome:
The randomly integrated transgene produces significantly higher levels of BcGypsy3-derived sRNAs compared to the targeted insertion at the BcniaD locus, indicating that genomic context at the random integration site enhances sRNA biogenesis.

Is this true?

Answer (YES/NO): YES